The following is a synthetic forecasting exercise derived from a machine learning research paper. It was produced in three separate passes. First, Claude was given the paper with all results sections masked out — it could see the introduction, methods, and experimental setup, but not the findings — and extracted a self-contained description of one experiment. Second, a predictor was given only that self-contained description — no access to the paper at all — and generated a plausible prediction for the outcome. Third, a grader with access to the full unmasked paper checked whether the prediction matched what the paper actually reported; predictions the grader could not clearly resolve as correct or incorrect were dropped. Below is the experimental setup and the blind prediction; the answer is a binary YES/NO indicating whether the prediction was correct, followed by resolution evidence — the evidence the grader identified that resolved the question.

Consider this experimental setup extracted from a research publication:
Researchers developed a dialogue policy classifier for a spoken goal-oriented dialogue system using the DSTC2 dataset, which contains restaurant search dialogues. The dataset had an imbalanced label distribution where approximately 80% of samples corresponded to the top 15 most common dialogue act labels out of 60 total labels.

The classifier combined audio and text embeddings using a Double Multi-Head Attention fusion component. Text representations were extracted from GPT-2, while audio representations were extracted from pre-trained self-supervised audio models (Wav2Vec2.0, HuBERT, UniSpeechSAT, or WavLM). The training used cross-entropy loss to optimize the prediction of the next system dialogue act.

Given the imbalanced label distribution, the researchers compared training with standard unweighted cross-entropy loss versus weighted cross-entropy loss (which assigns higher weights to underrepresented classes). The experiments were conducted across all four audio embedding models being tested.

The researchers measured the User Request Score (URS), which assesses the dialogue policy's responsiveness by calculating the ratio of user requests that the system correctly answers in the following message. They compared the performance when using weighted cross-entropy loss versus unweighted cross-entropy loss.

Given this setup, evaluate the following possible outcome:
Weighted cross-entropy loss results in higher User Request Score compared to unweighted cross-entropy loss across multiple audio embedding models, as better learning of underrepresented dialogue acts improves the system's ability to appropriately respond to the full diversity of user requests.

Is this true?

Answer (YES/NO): NO